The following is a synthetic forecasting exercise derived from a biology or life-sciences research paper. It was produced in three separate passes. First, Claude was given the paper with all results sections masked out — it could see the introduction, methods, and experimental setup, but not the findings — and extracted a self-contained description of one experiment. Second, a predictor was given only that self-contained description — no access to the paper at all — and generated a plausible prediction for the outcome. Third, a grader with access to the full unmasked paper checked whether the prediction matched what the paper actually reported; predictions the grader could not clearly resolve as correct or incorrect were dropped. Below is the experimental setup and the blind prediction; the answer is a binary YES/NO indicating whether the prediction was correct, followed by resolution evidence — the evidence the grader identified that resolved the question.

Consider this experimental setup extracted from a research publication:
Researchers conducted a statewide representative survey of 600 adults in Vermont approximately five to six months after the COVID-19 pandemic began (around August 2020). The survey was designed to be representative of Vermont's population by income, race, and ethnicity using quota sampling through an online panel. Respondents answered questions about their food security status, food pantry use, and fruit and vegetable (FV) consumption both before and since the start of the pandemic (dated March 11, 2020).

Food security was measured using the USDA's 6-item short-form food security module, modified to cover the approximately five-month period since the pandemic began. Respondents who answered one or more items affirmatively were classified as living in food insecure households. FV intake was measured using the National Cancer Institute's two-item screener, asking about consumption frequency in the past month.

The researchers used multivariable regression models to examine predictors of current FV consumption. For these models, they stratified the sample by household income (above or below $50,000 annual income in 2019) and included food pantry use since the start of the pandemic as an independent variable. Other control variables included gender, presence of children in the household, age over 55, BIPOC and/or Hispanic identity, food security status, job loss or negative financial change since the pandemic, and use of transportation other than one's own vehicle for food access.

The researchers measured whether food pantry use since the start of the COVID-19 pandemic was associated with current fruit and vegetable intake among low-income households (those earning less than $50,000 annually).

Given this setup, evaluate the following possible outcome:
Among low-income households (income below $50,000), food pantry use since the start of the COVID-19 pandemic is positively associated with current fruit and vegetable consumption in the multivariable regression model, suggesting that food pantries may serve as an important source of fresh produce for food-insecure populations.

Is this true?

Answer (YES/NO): NO